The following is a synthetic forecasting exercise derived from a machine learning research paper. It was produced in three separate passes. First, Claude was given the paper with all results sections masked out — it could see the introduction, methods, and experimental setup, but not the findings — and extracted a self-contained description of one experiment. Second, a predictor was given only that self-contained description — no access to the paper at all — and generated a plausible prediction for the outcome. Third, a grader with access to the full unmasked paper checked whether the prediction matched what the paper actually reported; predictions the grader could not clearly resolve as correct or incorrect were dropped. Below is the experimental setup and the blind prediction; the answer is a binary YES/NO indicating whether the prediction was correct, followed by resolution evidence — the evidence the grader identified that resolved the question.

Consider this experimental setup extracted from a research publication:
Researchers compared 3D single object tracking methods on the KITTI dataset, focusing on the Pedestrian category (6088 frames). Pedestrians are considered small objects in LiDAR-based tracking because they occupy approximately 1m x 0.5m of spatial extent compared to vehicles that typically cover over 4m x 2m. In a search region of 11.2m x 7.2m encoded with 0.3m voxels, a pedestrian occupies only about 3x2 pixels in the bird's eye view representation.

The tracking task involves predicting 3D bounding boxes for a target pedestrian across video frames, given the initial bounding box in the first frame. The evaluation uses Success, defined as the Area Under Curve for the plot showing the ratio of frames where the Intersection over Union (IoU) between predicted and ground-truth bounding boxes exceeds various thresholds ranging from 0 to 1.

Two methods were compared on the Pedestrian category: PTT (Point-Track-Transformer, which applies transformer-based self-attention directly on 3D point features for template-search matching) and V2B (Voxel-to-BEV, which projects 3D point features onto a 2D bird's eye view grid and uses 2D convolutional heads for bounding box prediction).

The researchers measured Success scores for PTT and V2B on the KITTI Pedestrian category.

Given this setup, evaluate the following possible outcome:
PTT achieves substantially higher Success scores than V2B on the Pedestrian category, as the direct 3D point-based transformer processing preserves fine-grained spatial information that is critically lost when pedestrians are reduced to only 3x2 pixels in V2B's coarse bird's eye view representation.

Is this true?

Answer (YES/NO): NO